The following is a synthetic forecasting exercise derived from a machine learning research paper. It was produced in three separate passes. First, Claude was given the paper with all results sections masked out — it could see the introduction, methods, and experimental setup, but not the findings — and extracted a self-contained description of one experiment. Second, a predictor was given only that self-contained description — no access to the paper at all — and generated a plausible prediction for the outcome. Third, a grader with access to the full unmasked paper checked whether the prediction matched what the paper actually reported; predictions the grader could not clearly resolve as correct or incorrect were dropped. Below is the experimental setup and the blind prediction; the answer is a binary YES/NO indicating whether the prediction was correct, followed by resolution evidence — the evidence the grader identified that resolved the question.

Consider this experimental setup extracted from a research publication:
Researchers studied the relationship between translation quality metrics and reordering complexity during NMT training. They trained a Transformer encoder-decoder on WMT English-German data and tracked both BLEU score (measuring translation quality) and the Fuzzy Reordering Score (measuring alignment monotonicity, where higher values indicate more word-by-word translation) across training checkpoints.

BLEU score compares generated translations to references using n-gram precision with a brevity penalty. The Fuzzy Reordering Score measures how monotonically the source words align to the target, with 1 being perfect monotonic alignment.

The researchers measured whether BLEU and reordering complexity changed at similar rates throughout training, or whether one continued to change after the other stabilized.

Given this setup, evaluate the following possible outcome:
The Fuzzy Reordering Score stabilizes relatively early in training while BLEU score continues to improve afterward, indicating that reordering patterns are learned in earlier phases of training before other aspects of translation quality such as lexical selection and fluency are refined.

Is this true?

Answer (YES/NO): NO